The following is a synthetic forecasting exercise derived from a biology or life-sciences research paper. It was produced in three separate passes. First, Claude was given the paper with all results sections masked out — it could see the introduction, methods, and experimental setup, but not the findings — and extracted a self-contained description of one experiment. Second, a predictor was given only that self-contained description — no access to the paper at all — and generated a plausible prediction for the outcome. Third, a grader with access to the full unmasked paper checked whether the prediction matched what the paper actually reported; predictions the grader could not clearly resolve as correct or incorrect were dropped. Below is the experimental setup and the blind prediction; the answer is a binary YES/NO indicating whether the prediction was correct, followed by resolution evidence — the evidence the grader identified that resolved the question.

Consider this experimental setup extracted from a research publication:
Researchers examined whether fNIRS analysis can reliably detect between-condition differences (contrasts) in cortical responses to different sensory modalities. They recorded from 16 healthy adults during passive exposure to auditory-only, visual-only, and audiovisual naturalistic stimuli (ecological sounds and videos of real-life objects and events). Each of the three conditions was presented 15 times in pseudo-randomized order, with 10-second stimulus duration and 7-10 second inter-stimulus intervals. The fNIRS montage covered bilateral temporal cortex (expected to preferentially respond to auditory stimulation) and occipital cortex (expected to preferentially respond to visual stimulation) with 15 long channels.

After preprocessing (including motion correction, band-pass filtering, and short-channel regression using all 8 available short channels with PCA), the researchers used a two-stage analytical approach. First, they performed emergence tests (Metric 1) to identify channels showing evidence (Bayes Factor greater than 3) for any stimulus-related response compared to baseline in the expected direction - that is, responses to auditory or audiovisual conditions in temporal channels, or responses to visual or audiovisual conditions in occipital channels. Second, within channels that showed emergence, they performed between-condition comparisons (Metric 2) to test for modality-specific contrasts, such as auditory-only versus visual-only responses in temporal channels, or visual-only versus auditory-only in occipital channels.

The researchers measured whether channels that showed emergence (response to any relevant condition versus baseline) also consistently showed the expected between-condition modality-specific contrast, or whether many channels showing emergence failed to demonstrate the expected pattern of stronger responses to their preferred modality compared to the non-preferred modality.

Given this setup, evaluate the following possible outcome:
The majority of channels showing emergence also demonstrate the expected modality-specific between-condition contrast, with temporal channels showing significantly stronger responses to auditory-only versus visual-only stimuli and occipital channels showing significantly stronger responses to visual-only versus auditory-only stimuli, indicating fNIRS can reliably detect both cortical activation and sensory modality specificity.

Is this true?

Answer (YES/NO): YES